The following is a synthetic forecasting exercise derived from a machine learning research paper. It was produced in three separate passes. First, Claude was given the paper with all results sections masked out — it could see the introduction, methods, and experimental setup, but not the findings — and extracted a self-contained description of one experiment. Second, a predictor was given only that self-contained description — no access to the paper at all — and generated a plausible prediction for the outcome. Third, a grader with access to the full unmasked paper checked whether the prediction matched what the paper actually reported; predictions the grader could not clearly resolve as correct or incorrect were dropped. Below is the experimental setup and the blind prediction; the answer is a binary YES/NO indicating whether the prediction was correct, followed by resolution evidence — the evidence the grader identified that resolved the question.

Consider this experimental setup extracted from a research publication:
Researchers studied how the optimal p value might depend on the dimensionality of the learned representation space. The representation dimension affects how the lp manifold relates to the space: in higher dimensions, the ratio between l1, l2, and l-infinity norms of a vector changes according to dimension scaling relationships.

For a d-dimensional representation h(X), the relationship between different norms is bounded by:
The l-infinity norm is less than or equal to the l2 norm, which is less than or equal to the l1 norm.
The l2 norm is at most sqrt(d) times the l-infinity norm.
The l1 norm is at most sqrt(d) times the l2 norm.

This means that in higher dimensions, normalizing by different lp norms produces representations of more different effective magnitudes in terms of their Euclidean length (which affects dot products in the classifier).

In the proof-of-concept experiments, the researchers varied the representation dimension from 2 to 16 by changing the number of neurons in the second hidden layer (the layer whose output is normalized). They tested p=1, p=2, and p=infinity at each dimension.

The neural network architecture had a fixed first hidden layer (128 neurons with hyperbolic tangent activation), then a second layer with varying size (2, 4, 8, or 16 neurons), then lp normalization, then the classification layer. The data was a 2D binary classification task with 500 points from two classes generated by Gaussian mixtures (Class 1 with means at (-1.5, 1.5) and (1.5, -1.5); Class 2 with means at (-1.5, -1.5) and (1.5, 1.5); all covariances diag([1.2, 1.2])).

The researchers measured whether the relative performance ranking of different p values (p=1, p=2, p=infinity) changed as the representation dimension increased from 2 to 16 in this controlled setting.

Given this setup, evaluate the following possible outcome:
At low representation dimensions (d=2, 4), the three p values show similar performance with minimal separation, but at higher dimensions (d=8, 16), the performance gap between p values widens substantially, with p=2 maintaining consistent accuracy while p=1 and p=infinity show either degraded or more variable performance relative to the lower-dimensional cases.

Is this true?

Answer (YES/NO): NO